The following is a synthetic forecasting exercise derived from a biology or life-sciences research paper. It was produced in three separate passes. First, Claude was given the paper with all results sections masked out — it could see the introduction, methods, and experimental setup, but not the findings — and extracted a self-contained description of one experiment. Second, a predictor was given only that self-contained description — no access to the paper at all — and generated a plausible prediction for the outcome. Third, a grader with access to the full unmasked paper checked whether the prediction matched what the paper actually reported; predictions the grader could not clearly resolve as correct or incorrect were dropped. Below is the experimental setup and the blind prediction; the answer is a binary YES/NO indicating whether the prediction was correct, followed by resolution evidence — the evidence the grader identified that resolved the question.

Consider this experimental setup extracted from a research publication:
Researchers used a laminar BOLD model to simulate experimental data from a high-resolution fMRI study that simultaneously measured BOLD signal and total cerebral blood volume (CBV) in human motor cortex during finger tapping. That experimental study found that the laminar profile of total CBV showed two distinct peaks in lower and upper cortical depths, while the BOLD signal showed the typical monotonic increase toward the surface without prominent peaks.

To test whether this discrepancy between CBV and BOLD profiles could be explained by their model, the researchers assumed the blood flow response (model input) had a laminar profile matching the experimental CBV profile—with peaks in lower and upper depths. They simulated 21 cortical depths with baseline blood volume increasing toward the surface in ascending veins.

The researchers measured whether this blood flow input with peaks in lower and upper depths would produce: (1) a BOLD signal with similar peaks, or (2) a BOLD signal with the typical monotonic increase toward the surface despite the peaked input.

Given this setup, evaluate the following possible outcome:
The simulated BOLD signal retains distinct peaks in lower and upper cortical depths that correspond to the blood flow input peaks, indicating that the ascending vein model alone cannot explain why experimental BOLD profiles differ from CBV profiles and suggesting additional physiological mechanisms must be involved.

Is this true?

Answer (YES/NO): NO